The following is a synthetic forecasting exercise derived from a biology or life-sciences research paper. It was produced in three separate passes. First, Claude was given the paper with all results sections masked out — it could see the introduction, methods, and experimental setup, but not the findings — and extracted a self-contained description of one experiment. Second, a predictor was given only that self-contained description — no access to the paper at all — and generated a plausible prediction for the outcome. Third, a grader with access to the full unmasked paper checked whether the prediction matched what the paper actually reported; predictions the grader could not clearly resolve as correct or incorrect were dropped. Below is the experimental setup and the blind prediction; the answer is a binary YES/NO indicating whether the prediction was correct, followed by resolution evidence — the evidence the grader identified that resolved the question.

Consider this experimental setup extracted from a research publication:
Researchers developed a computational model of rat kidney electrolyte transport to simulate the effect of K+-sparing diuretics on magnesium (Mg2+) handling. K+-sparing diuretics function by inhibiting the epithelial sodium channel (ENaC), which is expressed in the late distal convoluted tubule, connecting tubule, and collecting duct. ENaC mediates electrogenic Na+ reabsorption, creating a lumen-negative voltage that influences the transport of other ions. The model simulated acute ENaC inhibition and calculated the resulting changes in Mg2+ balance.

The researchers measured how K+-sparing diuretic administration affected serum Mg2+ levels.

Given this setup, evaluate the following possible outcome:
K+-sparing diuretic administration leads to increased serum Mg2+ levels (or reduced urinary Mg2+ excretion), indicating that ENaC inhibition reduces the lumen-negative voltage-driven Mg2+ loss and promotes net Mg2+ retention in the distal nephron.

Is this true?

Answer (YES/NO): YES